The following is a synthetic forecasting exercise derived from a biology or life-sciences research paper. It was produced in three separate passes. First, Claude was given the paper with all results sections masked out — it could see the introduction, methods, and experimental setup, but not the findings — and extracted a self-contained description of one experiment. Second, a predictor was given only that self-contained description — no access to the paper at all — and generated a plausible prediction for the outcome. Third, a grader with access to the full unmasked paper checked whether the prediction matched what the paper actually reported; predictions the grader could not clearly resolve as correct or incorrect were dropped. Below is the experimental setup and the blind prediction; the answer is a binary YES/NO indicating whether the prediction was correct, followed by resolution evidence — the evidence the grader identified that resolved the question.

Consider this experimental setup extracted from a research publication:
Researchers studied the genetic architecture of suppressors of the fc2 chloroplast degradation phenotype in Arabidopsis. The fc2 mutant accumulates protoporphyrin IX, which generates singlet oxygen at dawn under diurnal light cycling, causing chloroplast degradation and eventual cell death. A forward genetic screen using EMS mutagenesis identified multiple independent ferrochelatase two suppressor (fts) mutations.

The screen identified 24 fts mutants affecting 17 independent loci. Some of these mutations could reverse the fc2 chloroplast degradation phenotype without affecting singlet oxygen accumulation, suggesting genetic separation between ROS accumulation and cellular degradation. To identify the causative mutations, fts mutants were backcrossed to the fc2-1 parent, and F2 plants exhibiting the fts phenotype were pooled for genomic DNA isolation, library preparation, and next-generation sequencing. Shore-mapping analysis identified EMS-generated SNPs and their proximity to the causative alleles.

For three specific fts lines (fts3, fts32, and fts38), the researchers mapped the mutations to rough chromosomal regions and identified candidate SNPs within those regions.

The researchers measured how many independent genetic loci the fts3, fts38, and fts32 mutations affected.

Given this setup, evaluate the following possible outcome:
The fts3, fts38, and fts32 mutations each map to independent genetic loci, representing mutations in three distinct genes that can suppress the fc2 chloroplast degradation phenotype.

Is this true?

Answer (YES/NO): NO